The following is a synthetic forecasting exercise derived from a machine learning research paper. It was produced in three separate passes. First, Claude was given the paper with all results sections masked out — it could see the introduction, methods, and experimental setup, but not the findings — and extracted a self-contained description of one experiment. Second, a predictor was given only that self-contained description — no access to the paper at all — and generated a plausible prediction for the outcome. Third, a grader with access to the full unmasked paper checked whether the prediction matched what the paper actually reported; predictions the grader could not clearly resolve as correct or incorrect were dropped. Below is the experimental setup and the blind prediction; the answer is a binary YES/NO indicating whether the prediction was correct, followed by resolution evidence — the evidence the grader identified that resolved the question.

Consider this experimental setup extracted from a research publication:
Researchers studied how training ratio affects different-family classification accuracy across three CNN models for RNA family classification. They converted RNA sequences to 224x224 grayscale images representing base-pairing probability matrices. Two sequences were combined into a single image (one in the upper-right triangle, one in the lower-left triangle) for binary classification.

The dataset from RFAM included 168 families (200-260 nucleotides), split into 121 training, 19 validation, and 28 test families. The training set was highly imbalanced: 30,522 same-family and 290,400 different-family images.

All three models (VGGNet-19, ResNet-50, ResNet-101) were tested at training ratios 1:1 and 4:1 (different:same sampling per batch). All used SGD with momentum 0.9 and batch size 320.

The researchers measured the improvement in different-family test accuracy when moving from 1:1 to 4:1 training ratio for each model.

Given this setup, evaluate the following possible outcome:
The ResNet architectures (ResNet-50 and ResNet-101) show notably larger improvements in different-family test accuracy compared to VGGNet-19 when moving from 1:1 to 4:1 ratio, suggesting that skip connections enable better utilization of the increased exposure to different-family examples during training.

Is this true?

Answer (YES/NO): NO